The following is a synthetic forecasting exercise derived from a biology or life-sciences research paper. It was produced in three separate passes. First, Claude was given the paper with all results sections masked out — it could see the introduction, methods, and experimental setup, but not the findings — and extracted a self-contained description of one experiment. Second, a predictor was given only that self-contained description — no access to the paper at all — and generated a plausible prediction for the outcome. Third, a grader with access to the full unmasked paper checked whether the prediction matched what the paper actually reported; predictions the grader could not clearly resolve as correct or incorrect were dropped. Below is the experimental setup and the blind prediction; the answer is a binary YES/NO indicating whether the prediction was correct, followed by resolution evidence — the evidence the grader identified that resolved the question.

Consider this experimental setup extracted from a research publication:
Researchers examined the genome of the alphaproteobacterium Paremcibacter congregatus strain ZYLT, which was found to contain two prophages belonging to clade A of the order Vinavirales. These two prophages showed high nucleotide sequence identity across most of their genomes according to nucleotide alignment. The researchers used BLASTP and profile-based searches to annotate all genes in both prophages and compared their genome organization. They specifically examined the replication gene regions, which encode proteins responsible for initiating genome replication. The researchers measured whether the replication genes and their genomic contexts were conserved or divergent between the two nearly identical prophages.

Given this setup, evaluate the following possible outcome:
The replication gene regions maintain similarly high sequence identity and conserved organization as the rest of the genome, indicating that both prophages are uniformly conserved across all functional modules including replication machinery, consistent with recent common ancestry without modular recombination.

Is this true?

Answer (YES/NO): NO